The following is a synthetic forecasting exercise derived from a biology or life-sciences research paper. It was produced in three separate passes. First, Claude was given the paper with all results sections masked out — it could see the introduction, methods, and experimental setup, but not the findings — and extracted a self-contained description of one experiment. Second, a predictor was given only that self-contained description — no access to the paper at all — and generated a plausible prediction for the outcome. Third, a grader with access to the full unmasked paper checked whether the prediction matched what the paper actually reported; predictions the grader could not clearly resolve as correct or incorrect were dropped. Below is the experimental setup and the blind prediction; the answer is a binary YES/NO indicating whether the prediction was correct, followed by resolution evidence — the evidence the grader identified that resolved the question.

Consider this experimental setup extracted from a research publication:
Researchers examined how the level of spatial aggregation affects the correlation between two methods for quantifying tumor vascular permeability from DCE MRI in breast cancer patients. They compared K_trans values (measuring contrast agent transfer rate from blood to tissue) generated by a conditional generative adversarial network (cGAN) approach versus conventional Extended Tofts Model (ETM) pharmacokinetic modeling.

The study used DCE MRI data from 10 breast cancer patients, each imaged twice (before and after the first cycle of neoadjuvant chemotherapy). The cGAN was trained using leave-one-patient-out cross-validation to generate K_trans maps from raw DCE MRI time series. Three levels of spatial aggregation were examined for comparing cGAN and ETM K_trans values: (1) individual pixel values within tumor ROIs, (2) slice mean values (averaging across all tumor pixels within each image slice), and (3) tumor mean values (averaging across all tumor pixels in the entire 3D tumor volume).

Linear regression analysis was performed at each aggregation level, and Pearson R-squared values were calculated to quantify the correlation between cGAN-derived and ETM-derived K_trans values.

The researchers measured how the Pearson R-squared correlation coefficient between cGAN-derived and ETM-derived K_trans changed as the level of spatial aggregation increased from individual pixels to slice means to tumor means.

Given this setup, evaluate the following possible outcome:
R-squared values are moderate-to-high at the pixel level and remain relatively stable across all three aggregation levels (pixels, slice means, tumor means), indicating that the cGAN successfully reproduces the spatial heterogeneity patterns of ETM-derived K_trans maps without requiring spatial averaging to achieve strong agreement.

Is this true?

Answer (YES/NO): YES